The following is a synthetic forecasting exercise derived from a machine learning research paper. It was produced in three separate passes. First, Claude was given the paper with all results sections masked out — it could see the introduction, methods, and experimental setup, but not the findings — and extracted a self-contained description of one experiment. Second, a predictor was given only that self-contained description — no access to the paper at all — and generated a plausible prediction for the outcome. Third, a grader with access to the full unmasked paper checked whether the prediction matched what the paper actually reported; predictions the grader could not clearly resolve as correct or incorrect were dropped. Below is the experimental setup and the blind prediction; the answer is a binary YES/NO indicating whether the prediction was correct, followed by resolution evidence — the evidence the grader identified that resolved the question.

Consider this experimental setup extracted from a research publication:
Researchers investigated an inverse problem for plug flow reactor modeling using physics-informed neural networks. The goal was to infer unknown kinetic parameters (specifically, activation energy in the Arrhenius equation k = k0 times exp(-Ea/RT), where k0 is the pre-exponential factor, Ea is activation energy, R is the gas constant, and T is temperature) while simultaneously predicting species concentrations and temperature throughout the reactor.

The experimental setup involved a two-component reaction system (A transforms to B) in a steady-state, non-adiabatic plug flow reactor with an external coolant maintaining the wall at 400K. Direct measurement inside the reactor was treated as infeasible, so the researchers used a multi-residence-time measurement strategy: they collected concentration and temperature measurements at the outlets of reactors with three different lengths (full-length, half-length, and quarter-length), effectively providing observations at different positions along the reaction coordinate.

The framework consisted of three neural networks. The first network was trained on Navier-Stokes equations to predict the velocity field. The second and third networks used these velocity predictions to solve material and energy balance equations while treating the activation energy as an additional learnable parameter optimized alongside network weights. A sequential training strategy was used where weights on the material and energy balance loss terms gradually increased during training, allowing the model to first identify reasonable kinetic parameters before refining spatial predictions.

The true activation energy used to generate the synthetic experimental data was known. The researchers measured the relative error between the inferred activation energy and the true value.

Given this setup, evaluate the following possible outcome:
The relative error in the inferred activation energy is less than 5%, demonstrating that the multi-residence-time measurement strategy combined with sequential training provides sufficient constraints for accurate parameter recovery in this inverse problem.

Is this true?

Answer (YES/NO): YES